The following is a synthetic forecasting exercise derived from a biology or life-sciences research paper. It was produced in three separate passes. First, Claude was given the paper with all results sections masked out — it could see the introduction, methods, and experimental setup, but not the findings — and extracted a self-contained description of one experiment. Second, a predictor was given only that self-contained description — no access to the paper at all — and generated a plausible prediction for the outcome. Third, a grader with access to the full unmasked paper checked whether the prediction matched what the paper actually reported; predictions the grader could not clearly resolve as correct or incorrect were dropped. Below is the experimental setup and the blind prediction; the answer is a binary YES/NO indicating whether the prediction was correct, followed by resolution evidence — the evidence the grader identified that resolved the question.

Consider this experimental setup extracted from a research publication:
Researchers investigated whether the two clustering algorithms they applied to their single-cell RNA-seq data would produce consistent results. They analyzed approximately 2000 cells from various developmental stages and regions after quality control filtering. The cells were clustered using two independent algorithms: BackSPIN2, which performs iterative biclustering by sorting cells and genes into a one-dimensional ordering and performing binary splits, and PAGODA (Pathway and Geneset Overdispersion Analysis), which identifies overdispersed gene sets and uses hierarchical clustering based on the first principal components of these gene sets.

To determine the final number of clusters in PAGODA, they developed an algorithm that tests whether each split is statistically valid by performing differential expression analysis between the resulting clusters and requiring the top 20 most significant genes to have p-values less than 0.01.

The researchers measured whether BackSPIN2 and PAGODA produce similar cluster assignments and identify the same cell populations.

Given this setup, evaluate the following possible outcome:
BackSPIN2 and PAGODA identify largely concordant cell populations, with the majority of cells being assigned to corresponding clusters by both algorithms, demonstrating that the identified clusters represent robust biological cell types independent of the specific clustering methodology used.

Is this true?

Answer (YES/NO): YES